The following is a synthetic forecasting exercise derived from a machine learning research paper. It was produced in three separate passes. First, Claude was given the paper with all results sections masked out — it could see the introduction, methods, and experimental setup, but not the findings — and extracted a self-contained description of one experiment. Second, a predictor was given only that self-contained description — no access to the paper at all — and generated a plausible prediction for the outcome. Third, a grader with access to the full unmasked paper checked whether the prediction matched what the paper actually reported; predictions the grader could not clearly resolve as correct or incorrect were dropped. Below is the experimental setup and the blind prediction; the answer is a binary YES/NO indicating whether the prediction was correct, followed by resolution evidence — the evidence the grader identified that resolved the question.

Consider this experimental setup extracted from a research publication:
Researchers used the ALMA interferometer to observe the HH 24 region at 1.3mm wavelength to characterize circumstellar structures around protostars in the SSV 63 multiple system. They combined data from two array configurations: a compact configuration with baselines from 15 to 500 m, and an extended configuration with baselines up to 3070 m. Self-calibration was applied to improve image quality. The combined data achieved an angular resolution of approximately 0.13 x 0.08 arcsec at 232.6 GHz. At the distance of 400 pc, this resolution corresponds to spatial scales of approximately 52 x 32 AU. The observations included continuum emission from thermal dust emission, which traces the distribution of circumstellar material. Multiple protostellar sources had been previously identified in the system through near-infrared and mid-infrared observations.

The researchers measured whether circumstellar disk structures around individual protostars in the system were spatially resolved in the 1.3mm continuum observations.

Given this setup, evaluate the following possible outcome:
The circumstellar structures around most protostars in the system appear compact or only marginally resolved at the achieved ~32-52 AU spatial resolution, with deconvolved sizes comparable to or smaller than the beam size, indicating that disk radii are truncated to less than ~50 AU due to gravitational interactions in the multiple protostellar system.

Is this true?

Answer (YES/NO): NO